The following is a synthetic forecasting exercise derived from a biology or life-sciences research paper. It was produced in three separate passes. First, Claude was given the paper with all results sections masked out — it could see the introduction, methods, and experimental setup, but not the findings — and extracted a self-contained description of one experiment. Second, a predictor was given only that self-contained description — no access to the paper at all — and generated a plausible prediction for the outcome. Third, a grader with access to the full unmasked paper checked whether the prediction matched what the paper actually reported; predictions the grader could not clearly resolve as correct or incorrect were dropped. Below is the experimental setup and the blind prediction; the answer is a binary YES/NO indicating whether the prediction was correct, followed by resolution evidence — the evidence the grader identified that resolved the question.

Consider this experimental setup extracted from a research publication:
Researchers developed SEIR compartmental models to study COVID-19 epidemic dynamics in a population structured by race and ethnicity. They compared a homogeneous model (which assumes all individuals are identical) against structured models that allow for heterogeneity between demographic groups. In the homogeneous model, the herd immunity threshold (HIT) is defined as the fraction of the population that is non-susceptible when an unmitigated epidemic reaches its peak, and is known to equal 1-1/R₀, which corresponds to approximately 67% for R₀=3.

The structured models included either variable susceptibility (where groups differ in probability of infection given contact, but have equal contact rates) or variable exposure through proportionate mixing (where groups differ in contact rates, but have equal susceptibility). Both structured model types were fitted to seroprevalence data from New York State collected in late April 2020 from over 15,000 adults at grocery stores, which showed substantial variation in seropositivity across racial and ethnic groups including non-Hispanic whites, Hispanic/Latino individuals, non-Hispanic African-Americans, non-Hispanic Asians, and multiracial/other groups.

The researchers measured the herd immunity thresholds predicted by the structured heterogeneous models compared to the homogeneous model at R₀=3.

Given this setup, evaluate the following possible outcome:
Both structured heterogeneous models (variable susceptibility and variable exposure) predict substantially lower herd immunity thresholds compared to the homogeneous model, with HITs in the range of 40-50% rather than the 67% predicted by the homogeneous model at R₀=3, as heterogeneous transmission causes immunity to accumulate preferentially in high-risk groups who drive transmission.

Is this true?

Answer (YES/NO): NO